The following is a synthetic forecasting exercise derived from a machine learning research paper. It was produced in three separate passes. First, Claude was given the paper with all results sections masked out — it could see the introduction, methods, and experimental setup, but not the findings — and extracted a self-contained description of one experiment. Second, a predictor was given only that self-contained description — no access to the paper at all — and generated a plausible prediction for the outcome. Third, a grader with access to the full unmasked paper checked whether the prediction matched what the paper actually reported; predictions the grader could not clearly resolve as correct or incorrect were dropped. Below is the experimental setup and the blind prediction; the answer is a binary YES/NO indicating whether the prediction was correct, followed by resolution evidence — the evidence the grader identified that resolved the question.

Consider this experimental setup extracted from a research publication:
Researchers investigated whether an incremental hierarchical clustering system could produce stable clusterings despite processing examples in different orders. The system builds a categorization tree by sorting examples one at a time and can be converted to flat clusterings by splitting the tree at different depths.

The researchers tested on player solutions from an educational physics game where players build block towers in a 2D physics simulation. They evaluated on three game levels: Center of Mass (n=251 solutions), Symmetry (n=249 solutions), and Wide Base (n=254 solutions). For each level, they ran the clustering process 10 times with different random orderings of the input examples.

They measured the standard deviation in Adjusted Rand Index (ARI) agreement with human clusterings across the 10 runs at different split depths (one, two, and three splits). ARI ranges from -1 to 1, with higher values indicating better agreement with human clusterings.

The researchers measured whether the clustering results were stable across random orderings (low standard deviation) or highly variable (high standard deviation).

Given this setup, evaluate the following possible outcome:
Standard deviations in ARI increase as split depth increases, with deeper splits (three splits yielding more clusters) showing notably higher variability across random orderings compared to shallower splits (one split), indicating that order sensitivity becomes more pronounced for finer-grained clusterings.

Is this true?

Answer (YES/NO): NO